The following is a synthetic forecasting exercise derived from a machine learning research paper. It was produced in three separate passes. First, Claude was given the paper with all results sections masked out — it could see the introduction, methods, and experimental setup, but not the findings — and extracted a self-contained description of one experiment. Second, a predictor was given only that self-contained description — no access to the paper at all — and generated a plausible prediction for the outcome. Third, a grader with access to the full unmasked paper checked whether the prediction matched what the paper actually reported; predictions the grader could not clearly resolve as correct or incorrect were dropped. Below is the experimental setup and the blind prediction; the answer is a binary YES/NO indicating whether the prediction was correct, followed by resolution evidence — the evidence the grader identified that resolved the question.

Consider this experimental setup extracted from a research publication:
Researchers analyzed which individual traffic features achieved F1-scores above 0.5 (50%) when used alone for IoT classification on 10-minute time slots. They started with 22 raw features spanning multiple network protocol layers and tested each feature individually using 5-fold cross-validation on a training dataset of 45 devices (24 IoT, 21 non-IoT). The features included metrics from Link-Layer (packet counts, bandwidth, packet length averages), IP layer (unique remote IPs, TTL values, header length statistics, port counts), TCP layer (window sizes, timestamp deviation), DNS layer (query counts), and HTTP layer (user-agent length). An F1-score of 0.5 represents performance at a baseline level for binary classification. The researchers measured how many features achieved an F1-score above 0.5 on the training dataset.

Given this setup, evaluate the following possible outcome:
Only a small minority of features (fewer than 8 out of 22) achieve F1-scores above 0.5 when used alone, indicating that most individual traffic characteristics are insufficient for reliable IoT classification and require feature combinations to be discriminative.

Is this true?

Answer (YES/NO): NO